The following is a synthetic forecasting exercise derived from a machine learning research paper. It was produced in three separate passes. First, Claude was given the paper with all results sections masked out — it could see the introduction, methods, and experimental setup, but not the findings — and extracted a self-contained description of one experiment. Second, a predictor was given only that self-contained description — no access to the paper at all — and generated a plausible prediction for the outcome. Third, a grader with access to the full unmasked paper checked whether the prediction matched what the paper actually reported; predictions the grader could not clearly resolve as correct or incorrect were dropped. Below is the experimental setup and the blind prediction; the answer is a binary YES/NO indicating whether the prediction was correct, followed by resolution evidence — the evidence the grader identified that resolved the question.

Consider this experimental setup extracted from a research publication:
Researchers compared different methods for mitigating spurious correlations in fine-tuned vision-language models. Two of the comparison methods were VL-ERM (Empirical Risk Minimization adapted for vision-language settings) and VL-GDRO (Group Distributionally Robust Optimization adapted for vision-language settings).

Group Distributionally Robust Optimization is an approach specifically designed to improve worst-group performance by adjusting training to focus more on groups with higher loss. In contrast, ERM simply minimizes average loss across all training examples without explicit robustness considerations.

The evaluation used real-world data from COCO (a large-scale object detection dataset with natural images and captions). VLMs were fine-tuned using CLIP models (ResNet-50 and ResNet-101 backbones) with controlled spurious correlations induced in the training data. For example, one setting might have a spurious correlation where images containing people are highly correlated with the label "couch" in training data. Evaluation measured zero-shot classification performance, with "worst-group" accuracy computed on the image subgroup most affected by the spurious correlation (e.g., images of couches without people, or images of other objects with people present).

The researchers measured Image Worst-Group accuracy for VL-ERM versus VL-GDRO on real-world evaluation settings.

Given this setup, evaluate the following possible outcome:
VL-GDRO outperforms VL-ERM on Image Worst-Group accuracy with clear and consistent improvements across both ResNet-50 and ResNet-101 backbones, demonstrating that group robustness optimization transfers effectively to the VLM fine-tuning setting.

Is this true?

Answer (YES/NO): NO